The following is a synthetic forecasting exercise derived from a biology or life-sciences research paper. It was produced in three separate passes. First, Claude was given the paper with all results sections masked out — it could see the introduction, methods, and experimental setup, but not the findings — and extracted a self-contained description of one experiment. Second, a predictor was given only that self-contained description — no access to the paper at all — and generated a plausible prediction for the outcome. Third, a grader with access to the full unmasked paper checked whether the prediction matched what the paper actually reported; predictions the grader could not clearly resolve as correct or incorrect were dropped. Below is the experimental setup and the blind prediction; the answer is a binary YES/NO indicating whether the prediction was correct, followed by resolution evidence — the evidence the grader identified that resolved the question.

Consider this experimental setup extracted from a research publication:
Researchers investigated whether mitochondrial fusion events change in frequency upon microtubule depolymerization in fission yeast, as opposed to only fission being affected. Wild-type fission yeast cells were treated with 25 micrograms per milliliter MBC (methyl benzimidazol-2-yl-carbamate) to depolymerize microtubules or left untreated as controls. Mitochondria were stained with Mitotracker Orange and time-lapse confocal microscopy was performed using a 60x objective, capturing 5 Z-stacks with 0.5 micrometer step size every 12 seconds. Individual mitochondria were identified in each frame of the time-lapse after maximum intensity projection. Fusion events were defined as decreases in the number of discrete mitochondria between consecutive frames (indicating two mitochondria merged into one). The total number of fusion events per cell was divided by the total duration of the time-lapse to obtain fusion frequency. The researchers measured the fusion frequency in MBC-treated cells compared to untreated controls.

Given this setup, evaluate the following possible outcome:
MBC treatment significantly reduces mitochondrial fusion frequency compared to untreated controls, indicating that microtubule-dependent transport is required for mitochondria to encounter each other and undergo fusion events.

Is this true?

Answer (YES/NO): NO